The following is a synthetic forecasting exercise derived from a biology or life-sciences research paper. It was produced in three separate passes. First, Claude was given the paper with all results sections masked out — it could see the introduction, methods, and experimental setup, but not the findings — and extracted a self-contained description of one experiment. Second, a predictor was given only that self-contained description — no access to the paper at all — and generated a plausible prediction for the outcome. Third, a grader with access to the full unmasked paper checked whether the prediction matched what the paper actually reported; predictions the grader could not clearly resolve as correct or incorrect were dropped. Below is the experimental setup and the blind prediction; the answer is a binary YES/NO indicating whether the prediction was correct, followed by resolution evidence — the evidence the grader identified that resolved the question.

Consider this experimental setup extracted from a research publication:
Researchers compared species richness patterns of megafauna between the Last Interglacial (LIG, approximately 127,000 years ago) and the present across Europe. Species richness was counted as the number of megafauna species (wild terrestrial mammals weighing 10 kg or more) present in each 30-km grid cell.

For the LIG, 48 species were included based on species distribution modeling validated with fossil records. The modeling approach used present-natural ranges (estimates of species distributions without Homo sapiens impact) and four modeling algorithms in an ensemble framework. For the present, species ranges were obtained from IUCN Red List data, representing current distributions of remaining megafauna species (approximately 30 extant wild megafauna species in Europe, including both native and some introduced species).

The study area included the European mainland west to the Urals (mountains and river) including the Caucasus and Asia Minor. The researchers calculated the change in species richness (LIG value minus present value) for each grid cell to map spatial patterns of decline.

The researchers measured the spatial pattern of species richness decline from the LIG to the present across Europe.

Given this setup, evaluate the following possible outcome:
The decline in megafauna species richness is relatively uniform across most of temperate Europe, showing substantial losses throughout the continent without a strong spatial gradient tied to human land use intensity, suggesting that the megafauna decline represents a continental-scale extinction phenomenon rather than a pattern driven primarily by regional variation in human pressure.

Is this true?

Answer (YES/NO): YES